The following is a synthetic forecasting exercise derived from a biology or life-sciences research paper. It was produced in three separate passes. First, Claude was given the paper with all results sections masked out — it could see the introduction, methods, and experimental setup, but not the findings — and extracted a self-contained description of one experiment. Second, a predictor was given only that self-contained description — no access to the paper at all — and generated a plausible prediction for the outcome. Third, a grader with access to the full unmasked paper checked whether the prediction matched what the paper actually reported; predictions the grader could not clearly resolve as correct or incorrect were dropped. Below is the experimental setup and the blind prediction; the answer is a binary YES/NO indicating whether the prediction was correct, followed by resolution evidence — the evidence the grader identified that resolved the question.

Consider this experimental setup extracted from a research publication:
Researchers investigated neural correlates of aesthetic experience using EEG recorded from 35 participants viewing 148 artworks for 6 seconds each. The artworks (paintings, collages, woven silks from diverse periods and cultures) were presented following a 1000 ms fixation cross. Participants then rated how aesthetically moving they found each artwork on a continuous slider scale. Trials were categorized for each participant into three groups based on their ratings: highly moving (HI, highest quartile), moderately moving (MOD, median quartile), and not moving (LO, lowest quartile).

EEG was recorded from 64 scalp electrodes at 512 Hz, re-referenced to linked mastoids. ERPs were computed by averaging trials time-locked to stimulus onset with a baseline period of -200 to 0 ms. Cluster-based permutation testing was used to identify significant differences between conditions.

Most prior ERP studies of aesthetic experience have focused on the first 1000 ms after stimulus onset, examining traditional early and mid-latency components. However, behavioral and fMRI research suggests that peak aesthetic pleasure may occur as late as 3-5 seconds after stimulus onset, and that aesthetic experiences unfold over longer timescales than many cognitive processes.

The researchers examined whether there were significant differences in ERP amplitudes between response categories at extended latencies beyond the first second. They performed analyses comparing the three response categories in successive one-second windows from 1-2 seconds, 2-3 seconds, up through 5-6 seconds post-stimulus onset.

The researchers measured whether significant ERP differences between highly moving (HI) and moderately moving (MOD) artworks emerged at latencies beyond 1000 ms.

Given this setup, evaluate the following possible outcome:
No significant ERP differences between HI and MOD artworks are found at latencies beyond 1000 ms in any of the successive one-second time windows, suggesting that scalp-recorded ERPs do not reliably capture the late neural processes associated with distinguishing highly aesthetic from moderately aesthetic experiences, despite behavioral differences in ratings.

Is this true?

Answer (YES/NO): NO